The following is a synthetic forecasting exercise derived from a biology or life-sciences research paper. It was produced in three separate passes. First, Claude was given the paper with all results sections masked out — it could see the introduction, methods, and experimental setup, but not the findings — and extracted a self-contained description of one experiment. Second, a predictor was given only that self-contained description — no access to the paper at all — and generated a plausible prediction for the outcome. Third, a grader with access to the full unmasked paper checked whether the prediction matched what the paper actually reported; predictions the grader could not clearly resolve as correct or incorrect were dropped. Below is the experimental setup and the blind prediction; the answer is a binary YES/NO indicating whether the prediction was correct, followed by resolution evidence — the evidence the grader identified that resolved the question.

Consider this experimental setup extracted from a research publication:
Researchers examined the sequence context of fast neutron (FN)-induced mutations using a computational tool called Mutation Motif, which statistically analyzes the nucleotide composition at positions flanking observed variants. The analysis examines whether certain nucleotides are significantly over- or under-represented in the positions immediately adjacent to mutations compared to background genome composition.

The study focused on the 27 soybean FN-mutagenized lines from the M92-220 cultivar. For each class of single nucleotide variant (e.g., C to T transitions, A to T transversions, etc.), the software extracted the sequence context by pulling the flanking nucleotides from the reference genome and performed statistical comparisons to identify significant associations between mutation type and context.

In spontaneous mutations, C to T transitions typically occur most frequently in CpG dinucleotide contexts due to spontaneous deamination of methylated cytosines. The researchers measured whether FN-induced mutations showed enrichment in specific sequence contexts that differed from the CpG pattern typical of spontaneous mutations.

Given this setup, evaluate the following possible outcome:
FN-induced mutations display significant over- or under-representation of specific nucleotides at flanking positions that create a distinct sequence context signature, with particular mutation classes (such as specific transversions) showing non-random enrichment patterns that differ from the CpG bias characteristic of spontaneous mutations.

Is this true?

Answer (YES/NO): NO